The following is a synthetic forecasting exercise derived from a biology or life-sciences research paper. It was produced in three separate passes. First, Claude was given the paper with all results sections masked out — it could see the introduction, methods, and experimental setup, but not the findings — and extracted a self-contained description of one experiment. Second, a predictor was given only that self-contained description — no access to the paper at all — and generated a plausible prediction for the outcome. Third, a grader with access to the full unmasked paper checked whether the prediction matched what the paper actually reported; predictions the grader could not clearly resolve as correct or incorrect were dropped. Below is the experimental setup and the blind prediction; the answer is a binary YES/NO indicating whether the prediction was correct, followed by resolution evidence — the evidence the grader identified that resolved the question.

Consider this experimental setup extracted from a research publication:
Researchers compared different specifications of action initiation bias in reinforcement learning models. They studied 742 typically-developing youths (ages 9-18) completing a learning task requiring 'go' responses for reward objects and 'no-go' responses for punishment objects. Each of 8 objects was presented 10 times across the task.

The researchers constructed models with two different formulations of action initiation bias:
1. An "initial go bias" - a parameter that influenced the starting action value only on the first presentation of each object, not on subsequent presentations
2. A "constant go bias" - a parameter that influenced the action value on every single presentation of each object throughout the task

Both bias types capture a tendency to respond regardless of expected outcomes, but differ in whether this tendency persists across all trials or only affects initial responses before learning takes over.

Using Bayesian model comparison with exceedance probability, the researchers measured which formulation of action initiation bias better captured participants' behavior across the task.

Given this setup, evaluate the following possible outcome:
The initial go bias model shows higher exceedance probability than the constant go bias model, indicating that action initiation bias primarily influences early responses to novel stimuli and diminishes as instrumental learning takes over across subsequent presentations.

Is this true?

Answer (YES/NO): NO